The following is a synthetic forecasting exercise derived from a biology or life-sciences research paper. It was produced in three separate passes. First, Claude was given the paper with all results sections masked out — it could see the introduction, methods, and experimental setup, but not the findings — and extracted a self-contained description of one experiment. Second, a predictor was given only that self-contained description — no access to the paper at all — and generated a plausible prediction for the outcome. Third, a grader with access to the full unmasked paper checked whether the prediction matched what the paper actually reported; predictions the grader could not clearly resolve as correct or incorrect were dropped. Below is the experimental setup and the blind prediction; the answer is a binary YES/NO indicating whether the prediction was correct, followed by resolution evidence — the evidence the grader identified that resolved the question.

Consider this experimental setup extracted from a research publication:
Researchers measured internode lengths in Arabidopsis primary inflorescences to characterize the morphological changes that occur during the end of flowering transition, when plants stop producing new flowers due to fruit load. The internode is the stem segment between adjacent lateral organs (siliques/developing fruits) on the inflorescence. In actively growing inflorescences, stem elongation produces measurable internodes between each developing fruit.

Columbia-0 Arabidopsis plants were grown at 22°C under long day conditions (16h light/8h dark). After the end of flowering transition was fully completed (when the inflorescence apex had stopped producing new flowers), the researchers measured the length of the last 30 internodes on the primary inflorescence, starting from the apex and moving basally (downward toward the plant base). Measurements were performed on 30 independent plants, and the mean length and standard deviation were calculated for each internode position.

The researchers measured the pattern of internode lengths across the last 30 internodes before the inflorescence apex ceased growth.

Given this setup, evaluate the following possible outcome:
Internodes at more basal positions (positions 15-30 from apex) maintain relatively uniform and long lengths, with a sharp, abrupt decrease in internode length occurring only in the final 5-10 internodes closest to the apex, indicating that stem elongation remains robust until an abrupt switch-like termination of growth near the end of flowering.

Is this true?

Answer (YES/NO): NO